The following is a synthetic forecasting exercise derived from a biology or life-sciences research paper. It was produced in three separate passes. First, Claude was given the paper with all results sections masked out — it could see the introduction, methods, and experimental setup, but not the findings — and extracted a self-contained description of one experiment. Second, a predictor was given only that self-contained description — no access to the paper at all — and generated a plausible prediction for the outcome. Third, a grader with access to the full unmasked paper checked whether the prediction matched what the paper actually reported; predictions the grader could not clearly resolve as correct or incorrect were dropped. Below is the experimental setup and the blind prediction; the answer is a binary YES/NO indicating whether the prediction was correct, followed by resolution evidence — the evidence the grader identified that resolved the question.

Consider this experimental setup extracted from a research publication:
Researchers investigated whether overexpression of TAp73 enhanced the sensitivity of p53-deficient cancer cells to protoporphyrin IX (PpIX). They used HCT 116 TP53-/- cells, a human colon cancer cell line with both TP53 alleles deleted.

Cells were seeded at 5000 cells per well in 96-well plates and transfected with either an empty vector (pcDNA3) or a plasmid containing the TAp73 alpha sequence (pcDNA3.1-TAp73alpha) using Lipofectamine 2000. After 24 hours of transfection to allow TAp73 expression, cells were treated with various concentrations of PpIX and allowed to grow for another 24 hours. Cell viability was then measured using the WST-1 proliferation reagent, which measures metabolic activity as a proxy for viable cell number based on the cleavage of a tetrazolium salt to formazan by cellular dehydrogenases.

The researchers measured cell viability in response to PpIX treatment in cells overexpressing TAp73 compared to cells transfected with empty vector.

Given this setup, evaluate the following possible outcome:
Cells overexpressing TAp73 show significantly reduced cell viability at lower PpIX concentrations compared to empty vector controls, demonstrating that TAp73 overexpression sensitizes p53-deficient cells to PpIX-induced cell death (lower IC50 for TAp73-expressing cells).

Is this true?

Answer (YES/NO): YES